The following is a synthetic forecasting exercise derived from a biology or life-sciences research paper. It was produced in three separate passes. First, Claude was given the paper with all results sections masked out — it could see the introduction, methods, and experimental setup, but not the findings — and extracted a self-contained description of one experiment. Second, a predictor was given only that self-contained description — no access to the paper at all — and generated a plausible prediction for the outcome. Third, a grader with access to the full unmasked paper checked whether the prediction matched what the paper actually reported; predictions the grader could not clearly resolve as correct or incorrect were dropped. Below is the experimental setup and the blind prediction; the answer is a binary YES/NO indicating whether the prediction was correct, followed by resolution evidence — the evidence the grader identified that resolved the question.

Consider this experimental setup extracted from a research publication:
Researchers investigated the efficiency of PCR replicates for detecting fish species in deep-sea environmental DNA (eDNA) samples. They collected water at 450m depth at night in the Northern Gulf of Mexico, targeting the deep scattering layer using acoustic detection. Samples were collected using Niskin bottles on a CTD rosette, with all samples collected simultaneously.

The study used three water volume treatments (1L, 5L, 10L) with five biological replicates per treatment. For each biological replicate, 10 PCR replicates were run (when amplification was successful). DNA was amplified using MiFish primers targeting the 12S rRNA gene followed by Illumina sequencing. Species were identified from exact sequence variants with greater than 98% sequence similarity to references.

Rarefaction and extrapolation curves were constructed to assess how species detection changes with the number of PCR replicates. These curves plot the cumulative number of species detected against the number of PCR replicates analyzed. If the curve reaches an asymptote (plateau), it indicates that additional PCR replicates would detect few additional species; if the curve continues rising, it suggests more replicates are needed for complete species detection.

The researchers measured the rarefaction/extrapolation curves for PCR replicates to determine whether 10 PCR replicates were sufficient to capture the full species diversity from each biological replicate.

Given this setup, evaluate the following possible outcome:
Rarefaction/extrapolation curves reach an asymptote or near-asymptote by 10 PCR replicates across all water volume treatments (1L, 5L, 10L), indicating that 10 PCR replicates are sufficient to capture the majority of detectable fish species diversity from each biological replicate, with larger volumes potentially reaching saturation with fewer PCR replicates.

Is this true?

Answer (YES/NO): NO